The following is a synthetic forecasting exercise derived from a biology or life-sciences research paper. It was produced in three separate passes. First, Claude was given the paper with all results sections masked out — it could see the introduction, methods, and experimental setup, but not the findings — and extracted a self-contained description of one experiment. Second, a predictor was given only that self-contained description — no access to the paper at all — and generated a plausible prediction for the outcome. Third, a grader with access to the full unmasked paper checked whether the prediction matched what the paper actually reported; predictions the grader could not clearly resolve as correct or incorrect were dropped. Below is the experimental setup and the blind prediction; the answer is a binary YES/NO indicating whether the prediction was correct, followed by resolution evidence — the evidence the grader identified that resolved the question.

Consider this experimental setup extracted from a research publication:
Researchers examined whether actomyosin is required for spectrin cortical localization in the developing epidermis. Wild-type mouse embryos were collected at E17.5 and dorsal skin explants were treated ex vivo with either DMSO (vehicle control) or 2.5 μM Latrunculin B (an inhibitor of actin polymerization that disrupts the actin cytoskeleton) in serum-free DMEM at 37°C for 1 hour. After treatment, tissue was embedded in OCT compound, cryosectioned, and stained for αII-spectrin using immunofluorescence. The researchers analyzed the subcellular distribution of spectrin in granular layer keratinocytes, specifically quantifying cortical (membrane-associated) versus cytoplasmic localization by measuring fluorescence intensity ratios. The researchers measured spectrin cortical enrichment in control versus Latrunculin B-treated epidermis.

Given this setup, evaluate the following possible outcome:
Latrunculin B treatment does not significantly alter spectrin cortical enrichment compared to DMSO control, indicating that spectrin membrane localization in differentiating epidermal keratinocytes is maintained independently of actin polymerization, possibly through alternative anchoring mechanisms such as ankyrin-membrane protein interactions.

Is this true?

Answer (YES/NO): NO